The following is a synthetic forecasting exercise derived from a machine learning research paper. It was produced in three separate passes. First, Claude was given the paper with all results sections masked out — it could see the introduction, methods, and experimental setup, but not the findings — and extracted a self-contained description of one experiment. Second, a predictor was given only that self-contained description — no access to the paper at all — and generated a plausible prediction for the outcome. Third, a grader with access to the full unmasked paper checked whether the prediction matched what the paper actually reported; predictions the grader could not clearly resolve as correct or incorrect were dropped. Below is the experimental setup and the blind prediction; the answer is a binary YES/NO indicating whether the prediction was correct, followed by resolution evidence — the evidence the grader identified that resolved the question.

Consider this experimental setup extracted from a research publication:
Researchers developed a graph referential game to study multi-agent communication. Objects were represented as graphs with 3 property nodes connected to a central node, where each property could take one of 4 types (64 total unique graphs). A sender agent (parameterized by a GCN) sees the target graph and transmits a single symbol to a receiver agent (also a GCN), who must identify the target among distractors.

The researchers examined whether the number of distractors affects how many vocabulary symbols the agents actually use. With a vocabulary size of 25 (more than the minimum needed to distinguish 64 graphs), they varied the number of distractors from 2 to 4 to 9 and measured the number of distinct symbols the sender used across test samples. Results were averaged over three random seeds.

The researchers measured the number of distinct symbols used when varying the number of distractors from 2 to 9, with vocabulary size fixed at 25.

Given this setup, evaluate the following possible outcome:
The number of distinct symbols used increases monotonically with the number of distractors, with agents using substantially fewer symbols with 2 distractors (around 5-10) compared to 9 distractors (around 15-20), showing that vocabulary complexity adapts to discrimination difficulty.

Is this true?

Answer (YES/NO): NO